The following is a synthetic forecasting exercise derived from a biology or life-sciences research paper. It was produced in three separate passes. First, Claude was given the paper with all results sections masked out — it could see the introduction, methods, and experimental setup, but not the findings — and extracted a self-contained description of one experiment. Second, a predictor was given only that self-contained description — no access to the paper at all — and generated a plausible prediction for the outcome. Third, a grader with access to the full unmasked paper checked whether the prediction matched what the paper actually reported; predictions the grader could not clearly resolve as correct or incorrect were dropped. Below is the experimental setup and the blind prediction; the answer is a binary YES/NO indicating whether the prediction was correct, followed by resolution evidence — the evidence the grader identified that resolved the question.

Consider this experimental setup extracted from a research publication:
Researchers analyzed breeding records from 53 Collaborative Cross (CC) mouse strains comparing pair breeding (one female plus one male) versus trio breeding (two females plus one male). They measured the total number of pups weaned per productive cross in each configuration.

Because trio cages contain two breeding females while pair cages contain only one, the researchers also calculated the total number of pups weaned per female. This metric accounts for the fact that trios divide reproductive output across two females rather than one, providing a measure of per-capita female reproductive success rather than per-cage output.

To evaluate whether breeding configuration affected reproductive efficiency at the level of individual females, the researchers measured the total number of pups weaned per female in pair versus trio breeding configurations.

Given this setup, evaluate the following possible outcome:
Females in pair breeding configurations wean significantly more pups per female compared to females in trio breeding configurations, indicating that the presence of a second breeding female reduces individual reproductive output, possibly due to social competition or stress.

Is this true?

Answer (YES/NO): NO